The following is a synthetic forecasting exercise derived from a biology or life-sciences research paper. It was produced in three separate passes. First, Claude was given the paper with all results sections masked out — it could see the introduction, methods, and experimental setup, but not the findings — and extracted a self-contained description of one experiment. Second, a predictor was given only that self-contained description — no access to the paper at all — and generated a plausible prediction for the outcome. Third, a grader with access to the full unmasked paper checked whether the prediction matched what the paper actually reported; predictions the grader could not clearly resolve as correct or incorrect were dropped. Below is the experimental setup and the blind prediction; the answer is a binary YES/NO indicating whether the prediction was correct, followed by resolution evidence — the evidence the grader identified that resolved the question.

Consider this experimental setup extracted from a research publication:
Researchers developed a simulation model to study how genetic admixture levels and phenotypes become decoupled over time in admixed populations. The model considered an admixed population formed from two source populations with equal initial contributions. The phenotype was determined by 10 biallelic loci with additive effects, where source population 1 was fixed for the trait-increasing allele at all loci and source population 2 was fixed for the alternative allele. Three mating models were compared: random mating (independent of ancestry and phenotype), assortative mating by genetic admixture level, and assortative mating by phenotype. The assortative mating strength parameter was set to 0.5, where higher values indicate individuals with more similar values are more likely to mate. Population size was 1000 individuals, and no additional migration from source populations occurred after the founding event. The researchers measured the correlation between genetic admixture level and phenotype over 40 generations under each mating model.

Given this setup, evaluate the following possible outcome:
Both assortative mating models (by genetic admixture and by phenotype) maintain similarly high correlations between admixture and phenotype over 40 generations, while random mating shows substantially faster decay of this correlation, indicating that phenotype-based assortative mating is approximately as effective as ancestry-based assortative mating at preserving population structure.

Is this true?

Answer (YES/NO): NO